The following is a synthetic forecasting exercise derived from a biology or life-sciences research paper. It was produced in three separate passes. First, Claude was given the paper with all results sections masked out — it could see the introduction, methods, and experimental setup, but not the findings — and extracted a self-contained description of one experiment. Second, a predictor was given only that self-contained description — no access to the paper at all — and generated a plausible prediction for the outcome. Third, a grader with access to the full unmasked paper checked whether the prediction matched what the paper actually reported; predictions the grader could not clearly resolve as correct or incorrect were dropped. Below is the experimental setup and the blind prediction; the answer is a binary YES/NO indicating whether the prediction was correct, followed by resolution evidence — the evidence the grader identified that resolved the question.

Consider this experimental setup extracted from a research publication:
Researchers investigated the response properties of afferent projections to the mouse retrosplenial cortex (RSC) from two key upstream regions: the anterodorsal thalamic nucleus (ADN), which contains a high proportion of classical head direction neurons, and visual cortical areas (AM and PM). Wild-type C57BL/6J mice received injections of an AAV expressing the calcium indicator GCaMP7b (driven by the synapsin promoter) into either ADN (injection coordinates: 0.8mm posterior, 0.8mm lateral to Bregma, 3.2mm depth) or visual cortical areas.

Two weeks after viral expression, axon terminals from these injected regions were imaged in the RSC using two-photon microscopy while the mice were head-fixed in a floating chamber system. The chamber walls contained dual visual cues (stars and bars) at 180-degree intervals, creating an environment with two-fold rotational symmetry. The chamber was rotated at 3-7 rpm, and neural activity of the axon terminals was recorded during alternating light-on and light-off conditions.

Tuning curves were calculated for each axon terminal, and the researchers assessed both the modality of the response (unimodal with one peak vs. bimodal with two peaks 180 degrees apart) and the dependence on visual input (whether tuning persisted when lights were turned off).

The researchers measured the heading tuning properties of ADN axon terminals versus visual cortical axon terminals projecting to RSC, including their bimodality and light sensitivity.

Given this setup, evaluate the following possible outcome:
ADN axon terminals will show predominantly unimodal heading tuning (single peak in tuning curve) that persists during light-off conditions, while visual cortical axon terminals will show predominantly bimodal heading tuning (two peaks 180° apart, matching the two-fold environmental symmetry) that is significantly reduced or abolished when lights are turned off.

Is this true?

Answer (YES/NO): YES